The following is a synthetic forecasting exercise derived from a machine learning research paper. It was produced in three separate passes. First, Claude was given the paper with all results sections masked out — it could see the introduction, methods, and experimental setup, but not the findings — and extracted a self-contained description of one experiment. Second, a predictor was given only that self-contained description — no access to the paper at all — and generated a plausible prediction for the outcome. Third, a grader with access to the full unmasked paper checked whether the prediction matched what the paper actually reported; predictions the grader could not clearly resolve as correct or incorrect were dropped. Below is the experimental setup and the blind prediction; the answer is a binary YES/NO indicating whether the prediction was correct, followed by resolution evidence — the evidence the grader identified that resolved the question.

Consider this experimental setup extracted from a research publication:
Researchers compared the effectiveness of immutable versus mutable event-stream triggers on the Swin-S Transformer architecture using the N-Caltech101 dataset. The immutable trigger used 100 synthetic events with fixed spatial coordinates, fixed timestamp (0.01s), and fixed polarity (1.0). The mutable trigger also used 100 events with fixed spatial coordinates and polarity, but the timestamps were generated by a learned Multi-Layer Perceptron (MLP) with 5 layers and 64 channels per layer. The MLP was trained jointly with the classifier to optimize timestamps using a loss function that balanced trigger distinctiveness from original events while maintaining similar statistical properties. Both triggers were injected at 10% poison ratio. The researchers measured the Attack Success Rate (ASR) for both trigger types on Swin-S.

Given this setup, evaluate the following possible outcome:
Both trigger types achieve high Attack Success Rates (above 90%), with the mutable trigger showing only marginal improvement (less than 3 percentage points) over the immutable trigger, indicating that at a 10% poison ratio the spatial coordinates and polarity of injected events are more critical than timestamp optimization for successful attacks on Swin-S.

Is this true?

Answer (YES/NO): NO